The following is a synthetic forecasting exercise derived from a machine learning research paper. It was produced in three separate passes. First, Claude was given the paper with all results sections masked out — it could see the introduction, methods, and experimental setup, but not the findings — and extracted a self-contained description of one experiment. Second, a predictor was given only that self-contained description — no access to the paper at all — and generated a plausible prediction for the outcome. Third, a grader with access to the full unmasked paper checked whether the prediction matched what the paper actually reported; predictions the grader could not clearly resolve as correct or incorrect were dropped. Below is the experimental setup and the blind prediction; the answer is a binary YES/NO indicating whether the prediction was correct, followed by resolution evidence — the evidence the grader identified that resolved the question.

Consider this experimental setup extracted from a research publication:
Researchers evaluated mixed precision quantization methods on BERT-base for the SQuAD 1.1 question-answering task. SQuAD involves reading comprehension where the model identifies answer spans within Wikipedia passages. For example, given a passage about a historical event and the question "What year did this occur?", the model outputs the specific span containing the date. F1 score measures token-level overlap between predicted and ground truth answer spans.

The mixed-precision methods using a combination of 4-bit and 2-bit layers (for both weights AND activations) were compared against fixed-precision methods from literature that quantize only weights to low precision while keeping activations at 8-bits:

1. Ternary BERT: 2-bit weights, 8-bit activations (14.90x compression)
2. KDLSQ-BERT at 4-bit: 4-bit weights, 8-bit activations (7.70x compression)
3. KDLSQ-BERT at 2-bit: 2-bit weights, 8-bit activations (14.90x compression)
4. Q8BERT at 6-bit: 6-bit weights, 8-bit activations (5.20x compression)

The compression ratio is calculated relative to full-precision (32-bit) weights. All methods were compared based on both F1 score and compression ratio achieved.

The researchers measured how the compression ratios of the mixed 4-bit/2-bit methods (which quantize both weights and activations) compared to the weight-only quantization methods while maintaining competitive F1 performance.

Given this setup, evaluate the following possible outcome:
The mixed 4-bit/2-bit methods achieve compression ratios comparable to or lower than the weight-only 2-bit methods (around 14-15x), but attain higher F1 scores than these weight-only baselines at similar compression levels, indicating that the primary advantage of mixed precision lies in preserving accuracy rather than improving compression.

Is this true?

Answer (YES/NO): NO